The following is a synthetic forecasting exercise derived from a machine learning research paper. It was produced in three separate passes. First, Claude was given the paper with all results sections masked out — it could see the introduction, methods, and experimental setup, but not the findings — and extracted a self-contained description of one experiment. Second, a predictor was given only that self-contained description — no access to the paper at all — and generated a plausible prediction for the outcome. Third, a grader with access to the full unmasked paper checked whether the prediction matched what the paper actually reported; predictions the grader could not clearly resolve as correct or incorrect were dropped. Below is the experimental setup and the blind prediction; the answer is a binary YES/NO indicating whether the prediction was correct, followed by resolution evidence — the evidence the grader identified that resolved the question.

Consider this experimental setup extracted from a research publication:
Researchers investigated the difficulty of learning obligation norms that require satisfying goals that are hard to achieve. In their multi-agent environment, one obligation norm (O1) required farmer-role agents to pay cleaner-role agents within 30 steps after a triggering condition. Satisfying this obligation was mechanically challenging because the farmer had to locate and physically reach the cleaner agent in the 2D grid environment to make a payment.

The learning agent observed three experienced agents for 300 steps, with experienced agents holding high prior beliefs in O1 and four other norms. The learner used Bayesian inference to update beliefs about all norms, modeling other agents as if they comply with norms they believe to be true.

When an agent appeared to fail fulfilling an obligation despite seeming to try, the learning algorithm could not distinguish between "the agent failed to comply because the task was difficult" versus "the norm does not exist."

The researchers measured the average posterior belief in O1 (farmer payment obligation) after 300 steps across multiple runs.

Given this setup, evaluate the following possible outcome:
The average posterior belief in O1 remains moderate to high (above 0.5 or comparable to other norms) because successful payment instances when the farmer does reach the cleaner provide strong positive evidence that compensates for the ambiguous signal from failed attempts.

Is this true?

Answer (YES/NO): NO